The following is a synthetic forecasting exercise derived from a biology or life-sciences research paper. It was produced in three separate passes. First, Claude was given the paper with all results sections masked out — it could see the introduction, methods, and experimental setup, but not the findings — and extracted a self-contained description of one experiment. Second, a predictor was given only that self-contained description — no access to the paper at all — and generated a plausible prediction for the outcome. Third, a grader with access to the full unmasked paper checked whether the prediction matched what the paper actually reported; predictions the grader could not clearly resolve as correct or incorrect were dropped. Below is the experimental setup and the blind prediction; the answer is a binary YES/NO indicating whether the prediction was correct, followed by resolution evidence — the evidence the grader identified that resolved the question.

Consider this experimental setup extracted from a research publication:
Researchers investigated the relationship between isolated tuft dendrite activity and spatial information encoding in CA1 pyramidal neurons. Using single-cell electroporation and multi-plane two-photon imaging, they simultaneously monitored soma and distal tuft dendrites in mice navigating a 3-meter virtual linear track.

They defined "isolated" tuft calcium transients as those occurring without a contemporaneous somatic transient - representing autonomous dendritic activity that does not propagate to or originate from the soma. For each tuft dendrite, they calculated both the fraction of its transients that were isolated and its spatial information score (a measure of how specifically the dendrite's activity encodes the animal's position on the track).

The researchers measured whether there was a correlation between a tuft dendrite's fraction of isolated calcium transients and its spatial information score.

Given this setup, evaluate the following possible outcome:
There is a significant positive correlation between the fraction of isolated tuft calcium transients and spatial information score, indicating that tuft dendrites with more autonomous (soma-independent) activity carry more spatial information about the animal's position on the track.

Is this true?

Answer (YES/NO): NO